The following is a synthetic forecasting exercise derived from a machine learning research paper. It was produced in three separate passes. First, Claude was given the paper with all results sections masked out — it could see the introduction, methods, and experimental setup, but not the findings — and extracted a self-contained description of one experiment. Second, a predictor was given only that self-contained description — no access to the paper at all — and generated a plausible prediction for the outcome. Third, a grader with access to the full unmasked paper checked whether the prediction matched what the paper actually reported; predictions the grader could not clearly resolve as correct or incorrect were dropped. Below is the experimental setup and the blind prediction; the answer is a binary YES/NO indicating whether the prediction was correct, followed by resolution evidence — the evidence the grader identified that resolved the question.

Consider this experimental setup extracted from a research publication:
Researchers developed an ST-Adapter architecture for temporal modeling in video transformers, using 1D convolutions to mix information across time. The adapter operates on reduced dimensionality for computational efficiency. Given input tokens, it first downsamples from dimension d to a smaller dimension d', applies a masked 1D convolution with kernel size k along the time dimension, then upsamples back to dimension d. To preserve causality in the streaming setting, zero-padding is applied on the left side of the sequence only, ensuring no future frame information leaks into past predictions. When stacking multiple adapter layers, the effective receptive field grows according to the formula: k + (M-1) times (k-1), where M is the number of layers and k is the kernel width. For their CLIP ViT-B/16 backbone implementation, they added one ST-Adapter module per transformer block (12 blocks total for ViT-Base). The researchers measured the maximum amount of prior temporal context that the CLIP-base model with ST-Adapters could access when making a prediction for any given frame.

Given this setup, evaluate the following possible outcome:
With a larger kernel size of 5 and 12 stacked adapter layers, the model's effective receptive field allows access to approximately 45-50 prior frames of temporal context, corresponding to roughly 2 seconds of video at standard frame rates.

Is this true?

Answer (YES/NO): NO